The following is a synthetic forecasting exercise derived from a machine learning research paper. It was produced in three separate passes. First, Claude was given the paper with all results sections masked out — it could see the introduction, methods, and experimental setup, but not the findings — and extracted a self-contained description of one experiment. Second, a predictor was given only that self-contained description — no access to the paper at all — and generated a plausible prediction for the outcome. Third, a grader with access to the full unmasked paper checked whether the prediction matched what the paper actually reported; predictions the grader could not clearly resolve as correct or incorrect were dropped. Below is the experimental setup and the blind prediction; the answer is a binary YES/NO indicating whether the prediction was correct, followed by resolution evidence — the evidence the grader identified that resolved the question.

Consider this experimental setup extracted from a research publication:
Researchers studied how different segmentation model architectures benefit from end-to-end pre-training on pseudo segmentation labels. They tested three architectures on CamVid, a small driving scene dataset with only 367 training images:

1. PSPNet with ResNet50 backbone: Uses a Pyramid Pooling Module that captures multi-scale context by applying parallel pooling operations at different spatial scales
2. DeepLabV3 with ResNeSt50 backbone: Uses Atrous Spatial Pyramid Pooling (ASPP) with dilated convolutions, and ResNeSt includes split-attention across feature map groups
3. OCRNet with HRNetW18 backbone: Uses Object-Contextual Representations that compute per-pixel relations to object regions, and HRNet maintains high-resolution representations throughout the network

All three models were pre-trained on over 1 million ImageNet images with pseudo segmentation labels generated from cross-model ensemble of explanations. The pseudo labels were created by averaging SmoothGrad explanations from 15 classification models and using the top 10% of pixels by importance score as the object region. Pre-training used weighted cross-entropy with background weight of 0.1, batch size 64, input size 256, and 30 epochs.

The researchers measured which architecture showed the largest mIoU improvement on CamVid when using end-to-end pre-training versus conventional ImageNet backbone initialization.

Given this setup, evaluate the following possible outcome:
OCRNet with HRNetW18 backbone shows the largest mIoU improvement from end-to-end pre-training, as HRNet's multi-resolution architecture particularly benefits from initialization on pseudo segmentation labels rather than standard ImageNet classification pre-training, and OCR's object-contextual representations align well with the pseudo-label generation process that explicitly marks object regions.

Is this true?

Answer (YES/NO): YES